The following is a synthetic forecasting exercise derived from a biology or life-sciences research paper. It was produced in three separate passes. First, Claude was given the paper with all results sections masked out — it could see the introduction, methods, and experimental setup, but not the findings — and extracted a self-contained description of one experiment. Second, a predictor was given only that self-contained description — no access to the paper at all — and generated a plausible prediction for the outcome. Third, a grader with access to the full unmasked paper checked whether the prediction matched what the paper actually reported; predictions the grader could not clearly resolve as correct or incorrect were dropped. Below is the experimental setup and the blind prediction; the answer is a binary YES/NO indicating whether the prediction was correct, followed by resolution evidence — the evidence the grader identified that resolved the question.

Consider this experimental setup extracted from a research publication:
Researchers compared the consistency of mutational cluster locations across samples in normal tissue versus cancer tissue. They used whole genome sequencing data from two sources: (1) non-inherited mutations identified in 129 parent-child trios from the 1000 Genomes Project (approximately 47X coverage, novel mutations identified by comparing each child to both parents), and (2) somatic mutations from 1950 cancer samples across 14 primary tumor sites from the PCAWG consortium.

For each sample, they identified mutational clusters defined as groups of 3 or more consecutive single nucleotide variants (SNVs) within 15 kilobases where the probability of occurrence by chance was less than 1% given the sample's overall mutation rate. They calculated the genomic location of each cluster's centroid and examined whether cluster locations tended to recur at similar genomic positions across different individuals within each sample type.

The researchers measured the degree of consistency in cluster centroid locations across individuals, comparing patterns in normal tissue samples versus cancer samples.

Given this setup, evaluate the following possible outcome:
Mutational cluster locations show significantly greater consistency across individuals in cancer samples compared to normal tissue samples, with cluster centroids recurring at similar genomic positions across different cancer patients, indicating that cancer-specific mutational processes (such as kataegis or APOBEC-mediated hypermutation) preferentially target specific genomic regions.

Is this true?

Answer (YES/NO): NO